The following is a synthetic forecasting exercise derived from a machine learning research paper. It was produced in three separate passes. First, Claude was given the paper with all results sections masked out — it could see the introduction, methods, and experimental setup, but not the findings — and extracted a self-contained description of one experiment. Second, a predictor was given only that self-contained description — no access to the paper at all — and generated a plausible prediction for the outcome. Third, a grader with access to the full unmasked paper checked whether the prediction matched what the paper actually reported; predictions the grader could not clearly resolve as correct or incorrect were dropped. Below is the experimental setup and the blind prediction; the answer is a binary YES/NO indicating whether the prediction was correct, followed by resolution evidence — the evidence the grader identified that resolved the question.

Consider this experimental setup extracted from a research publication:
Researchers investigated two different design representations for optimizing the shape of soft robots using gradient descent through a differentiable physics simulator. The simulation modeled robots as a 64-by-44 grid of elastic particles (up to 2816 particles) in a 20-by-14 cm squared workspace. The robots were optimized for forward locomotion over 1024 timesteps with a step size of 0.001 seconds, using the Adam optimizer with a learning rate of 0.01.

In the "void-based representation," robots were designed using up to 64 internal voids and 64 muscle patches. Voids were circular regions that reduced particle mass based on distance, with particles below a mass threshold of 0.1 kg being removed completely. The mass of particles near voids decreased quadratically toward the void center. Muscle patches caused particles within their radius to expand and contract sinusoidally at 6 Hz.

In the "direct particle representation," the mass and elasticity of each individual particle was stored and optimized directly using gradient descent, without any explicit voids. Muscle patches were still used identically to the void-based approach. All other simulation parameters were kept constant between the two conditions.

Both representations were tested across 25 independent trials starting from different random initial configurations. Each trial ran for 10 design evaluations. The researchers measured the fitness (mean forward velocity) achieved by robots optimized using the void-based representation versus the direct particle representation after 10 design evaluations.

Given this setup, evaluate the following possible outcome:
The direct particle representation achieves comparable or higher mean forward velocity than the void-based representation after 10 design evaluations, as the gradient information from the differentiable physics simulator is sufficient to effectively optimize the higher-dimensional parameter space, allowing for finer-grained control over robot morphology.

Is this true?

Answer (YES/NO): NO